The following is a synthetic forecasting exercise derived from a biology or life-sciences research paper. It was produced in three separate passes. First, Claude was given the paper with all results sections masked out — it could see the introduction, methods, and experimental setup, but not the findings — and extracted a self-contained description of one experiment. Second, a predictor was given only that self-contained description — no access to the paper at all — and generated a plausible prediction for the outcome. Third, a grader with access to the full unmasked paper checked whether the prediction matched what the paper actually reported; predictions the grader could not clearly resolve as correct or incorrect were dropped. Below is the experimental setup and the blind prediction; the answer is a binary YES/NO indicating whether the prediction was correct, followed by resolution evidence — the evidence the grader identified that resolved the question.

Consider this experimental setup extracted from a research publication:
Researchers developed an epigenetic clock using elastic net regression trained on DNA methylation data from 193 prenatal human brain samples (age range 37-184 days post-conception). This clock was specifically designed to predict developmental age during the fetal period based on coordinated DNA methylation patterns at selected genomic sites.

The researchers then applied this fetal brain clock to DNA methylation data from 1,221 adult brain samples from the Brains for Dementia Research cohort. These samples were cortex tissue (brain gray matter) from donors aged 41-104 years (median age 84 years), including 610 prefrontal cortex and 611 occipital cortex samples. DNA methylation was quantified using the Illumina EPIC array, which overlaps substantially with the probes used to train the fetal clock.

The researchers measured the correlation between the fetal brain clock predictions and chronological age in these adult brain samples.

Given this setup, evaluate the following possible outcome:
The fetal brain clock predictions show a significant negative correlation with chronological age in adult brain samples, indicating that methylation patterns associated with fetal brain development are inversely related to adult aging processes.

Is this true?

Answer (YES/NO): NO